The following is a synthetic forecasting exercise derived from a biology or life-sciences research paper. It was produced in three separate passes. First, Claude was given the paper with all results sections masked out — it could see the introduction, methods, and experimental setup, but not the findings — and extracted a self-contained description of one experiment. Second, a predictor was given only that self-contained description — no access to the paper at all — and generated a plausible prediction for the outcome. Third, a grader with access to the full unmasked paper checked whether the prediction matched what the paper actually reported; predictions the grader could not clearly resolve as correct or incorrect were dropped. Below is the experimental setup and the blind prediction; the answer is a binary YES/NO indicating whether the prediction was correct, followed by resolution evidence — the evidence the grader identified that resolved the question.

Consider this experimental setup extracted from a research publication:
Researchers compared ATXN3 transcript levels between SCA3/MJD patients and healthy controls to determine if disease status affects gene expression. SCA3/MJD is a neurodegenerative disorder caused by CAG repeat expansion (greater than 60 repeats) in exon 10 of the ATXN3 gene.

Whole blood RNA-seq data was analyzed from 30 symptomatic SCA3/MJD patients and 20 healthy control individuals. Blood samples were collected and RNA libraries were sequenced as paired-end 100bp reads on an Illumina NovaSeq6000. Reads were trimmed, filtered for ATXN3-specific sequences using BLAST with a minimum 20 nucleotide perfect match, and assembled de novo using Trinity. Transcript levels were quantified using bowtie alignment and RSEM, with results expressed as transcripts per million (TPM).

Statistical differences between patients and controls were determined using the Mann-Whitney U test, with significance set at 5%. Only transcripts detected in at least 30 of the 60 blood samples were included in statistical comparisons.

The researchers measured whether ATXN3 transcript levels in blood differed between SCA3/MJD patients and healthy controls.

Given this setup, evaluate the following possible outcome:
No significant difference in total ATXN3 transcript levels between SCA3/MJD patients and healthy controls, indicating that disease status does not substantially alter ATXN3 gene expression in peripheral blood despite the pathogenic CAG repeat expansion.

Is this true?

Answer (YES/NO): YES